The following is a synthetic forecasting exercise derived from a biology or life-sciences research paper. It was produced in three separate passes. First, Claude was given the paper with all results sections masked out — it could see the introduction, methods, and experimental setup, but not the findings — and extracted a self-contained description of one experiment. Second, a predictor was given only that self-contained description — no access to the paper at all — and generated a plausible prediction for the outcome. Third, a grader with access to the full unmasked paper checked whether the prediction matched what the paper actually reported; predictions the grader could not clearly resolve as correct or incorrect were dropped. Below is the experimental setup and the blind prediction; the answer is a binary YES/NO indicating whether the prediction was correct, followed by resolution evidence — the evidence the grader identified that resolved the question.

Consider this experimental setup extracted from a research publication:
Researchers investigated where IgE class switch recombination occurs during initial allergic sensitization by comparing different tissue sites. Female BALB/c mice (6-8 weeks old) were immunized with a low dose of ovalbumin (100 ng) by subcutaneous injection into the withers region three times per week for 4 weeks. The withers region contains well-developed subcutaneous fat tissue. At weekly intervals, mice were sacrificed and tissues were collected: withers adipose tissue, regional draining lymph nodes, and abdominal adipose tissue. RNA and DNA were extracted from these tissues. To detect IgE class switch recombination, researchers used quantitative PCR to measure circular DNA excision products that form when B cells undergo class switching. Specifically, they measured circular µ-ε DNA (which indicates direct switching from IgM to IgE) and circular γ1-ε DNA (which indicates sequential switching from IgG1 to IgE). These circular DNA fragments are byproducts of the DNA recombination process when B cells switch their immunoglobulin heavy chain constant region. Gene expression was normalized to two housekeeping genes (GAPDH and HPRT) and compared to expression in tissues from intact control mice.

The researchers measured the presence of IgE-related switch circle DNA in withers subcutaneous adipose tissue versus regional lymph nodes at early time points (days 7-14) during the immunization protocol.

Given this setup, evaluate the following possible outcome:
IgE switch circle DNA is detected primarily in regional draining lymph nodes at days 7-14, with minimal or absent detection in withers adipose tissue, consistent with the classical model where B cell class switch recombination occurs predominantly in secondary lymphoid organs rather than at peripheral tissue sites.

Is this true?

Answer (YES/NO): NO